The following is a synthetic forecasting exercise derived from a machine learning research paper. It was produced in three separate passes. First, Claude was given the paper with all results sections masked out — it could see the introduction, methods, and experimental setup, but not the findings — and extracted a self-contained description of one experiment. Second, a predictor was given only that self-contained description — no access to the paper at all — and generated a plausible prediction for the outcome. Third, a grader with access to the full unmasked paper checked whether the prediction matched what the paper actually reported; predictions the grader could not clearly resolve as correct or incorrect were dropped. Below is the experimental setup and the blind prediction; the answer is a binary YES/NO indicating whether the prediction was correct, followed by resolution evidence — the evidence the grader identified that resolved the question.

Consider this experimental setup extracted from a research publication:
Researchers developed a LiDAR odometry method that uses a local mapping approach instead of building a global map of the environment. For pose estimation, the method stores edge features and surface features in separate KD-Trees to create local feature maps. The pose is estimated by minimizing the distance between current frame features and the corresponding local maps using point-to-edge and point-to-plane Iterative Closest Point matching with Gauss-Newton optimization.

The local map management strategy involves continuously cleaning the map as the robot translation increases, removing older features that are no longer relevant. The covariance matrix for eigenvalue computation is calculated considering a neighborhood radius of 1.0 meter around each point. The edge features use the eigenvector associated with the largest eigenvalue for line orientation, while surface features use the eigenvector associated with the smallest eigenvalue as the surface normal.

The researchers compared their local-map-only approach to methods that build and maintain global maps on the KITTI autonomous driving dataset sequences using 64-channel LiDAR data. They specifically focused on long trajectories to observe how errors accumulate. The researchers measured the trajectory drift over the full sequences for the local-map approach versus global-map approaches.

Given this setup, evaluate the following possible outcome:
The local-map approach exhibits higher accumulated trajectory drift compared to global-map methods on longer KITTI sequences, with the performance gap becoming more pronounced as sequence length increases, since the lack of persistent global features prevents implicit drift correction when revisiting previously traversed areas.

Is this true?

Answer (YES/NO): NO